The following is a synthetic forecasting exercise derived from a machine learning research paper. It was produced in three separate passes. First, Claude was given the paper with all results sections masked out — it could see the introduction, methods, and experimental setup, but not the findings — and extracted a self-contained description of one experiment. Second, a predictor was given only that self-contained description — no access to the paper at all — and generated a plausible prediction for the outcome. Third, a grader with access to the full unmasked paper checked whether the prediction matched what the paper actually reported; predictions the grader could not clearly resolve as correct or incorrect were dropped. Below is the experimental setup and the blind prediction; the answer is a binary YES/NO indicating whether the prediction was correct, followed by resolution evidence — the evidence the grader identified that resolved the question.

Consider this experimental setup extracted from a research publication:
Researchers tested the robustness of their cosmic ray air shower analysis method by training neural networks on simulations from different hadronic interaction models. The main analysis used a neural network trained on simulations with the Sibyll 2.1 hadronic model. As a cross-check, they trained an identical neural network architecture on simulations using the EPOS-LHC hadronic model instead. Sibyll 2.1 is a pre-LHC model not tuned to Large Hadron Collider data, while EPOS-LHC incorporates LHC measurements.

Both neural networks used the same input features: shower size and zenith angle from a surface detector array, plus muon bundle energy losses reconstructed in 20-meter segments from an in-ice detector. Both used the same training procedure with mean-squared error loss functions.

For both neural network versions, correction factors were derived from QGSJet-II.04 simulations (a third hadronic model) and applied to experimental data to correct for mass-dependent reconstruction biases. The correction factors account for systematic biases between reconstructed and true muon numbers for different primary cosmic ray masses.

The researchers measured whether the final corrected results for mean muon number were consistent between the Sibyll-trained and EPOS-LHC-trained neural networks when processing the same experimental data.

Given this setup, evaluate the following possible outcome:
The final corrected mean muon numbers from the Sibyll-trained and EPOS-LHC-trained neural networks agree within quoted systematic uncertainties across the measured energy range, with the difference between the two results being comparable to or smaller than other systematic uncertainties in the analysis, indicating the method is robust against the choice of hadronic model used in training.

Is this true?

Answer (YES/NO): YES